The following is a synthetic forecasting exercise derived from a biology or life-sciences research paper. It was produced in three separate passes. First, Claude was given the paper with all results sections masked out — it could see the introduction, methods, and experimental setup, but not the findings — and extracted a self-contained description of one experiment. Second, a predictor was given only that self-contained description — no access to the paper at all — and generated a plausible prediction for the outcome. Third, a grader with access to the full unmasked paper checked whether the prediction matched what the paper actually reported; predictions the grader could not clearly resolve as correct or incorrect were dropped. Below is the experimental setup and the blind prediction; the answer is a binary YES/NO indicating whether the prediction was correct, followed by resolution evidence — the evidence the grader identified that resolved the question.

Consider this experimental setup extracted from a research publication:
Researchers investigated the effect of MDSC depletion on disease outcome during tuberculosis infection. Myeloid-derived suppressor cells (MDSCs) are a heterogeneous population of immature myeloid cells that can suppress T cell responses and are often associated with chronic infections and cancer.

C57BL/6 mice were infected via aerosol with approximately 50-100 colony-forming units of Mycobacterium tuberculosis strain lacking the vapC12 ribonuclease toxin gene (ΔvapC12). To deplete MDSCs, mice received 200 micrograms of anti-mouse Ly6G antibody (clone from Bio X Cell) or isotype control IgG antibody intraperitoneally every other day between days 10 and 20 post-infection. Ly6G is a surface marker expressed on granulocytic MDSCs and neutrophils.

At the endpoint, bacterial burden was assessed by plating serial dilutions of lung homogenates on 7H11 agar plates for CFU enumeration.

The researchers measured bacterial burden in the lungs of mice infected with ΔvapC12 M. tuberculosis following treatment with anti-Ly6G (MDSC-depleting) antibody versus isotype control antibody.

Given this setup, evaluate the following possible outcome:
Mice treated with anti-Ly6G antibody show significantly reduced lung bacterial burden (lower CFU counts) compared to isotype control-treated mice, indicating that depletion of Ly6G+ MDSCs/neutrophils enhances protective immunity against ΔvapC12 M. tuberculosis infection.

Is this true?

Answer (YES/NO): NO